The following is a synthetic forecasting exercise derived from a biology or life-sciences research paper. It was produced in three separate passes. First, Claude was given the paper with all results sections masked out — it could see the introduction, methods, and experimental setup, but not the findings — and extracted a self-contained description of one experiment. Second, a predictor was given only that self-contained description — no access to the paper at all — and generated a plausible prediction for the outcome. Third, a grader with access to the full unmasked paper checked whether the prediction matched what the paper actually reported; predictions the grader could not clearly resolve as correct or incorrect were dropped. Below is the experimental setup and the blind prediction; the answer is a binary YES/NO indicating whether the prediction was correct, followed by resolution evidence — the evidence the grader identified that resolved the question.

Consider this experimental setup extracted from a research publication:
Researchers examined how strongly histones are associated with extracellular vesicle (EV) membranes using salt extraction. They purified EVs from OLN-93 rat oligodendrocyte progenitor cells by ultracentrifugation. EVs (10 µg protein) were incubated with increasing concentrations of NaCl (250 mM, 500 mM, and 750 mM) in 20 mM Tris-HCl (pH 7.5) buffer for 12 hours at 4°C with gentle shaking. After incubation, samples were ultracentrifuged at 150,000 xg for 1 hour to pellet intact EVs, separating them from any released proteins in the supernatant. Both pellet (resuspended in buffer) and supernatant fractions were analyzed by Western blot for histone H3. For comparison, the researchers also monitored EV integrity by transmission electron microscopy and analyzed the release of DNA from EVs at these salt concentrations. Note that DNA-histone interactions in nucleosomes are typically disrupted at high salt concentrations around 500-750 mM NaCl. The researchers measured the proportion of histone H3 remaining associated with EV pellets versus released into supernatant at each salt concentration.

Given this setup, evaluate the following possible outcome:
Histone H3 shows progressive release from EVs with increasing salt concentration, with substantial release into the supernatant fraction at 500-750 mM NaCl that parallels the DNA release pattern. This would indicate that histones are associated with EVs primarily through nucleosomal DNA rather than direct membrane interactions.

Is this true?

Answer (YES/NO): NO